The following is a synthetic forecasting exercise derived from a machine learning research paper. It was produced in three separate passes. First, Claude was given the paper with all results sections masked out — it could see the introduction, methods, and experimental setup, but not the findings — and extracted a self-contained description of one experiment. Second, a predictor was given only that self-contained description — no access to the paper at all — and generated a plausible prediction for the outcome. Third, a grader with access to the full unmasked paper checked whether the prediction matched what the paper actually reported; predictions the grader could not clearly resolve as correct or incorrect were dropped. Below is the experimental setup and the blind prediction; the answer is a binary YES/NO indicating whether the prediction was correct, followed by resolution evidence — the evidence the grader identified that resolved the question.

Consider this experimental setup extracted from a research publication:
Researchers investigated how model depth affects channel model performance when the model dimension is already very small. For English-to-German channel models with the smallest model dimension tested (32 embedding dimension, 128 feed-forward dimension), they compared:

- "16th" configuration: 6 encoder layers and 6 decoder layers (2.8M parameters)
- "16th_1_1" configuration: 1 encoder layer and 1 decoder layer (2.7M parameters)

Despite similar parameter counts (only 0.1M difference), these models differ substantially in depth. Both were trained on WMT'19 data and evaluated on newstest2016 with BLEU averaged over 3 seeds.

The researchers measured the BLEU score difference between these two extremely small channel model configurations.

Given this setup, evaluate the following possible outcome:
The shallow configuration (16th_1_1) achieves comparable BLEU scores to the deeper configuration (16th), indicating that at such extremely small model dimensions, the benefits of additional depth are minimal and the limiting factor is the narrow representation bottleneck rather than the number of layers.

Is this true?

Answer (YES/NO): NO